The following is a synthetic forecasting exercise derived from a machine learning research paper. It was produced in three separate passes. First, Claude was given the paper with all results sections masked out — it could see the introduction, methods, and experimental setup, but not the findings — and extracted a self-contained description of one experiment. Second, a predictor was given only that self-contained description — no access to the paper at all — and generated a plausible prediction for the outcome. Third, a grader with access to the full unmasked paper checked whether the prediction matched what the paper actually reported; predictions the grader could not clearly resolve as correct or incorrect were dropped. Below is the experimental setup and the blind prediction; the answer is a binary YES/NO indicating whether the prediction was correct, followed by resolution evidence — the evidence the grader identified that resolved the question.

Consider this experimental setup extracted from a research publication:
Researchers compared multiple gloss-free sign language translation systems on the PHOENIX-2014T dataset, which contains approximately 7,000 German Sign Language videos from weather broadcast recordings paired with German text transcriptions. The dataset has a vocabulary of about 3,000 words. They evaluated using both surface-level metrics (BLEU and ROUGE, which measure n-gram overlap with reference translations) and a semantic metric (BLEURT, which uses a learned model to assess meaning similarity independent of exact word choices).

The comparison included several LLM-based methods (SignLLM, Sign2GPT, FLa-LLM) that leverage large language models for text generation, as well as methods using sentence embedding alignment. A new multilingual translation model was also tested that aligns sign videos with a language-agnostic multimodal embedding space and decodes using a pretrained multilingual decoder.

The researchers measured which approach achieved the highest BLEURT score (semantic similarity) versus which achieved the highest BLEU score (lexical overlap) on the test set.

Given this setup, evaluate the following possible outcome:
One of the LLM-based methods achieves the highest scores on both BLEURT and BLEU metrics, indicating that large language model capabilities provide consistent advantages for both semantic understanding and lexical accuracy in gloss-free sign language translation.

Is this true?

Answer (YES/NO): NO